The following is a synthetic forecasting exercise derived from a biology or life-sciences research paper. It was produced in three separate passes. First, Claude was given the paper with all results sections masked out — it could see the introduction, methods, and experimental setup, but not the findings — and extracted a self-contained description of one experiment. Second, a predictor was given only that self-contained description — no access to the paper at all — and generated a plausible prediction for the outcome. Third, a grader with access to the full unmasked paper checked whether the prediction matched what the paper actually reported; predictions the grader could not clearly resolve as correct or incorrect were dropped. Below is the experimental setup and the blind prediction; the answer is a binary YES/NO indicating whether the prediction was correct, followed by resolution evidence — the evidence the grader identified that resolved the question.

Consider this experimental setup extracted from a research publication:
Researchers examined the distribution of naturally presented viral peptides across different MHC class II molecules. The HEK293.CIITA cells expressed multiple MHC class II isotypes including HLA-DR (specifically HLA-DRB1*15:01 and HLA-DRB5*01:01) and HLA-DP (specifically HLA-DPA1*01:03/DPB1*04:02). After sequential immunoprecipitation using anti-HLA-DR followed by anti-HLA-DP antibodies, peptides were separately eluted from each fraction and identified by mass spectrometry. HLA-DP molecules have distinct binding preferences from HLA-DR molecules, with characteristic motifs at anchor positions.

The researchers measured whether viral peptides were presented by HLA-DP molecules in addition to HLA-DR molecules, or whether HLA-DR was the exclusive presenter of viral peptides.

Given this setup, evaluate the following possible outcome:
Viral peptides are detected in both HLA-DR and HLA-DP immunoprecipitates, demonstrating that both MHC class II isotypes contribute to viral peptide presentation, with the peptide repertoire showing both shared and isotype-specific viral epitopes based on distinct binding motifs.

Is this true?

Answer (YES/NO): NO